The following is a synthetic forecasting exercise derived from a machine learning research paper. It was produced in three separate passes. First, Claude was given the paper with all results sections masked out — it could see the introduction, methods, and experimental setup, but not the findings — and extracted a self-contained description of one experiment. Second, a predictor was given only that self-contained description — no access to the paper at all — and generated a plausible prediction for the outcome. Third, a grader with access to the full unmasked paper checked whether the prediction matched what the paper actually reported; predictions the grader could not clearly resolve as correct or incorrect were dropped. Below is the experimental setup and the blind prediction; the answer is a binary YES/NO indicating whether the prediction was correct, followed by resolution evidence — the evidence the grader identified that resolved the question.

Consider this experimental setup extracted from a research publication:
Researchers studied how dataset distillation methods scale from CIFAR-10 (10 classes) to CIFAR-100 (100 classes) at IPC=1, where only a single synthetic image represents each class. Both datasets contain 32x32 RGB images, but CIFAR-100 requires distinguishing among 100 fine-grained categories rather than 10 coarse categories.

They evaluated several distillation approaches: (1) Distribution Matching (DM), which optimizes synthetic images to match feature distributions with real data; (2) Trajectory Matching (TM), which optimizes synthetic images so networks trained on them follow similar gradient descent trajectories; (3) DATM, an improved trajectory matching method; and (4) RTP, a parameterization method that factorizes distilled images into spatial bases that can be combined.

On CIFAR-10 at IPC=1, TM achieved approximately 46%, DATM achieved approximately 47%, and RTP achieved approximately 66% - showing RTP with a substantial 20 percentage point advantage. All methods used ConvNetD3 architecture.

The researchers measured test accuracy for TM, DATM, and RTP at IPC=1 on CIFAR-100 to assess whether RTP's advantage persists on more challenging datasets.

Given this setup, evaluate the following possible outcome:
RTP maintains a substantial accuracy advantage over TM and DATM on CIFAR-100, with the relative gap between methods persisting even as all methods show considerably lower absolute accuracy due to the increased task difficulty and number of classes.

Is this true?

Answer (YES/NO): NO